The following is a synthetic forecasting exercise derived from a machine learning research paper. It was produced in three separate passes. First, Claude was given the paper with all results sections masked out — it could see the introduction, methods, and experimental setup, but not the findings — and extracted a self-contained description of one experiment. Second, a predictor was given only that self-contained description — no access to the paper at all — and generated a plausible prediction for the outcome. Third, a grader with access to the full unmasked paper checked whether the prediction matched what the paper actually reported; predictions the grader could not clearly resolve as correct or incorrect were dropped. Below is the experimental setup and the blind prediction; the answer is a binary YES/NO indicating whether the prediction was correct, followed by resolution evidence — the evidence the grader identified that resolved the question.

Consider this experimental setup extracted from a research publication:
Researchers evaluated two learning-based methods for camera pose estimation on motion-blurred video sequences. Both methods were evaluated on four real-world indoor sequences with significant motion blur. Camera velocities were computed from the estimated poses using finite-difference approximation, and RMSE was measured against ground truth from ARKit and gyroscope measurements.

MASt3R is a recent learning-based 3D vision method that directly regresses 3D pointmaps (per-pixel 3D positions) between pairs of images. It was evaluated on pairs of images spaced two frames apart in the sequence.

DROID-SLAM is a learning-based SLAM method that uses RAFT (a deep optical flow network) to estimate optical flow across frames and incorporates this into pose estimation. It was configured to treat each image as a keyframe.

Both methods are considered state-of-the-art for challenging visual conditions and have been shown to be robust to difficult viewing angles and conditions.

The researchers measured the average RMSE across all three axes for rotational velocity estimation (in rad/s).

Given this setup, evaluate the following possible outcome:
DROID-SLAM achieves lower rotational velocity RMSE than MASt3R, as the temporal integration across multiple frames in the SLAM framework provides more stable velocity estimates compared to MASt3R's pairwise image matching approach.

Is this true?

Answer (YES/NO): NO